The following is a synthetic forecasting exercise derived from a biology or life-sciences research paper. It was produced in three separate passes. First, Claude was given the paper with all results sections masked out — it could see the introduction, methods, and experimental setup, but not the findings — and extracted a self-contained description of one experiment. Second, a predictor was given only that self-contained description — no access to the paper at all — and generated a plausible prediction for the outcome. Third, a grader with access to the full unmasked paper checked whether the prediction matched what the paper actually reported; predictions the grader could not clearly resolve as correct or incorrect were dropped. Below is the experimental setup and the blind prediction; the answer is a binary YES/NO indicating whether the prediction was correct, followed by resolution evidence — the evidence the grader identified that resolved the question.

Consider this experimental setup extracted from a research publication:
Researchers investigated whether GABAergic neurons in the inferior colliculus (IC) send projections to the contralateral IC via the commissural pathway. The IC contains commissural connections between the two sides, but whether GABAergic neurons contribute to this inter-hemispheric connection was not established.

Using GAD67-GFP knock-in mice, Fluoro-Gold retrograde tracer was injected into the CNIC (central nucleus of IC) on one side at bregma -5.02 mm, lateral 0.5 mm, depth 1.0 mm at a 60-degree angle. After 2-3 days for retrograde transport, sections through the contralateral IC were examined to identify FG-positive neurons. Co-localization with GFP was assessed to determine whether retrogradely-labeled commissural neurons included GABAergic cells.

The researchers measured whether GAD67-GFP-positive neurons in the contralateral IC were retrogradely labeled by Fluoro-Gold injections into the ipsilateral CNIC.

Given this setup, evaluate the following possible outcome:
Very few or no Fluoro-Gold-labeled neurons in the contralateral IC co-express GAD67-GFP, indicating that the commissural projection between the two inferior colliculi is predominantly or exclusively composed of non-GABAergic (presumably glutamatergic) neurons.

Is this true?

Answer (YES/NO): NO